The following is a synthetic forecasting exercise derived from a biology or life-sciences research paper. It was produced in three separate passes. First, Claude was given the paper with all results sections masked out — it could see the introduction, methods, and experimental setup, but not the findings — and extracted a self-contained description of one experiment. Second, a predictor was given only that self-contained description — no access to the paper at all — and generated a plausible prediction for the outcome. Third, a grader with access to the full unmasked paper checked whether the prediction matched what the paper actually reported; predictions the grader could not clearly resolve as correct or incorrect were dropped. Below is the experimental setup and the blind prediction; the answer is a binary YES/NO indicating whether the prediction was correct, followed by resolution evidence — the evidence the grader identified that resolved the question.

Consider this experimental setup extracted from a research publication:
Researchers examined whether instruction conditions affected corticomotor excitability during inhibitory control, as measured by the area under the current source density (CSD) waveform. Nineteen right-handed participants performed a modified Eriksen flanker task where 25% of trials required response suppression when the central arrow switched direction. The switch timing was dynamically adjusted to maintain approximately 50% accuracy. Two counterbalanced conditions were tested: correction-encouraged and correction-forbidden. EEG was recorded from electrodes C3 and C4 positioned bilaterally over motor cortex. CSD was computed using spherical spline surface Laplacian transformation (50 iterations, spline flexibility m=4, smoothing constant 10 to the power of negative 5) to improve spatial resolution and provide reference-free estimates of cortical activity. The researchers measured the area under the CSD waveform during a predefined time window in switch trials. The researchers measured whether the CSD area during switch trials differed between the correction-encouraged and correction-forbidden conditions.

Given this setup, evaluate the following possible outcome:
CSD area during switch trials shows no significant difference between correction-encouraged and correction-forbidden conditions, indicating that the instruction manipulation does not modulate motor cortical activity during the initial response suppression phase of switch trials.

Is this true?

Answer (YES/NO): YES